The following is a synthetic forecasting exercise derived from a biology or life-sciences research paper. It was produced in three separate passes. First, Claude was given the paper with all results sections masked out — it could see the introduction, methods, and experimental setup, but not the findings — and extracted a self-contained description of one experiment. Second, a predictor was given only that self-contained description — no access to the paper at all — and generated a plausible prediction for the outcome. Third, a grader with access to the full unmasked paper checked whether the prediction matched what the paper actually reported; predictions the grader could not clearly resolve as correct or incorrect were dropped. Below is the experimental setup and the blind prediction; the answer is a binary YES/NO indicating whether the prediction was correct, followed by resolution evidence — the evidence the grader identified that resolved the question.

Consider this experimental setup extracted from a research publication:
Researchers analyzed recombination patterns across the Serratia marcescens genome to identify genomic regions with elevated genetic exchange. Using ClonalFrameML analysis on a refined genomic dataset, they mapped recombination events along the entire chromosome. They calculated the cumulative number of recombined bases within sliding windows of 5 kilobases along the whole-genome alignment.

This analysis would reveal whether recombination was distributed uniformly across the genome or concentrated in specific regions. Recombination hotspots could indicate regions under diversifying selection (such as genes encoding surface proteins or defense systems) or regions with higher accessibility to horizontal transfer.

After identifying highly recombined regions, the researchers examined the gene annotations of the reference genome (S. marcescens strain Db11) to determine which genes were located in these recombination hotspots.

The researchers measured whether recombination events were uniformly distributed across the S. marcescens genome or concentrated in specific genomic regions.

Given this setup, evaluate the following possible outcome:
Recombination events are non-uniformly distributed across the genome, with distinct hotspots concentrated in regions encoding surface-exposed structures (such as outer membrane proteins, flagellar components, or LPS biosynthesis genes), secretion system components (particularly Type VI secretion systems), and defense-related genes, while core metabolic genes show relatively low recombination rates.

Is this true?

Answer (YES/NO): NO